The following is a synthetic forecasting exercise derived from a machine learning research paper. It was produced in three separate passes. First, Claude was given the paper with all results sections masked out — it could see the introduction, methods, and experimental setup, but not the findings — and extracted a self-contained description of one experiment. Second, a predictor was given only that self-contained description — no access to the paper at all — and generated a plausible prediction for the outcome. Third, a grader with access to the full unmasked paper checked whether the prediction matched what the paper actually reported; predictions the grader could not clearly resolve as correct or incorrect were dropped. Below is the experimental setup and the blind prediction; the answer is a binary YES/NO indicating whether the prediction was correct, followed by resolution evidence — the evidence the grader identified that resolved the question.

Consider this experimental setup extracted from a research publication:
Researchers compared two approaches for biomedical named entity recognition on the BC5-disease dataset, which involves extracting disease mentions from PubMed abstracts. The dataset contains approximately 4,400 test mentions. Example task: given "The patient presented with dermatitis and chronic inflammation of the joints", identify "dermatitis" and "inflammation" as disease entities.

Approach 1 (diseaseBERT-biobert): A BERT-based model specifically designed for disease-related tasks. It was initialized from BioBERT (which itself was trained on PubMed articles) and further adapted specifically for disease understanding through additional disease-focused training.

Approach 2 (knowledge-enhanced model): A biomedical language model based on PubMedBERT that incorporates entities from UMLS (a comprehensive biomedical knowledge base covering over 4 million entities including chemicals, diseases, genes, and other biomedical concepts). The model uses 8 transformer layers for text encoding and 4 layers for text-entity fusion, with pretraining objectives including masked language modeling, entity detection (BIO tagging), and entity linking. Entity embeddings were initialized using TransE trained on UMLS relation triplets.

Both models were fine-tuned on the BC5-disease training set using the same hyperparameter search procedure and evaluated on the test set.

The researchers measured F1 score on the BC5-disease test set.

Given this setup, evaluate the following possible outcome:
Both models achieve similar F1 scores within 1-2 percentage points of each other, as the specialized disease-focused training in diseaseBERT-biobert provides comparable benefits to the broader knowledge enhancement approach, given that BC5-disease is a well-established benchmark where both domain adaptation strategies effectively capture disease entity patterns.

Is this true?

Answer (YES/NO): YES